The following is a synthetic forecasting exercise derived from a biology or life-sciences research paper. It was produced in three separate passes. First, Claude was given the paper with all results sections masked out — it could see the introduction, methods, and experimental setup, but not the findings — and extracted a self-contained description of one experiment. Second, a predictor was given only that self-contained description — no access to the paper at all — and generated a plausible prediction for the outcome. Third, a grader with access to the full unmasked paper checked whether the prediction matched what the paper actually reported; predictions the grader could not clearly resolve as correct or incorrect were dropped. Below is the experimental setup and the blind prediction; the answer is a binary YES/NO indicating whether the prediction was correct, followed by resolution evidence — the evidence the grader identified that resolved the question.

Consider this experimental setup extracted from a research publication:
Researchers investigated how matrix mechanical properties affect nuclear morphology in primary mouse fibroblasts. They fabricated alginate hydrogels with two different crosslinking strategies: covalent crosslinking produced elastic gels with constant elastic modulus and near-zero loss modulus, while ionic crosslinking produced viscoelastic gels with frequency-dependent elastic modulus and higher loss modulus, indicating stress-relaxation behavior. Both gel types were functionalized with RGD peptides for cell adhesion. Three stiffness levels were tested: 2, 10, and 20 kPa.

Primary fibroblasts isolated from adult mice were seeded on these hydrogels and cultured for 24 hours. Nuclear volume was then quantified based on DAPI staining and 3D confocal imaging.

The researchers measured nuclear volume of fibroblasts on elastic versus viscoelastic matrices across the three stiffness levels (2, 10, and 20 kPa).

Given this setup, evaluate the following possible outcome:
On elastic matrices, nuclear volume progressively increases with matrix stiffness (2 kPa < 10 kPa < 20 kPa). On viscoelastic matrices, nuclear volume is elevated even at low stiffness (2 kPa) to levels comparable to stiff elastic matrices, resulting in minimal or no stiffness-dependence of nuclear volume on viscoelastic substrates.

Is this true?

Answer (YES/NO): YES